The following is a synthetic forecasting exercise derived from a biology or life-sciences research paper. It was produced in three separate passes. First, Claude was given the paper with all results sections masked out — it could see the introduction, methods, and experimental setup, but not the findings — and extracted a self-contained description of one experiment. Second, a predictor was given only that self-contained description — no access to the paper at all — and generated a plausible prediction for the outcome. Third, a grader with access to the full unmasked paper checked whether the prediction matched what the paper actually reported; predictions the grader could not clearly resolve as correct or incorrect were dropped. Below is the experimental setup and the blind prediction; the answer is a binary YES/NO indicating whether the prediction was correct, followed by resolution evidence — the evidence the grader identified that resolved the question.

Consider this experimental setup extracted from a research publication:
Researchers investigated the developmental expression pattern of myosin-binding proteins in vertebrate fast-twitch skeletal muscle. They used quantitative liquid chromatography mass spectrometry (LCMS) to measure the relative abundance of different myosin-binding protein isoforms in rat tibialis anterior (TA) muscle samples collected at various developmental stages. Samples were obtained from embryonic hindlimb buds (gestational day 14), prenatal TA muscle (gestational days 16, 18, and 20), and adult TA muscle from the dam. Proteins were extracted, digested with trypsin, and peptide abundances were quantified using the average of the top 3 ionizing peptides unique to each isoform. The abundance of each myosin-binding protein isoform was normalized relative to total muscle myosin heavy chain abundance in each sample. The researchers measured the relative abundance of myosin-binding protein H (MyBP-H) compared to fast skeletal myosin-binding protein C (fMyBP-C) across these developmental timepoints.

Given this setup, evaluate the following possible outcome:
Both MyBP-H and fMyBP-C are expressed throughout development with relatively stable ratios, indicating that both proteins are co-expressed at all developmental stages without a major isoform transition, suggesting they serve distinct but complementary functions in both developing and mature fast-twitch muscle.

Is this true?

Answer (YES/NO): NO